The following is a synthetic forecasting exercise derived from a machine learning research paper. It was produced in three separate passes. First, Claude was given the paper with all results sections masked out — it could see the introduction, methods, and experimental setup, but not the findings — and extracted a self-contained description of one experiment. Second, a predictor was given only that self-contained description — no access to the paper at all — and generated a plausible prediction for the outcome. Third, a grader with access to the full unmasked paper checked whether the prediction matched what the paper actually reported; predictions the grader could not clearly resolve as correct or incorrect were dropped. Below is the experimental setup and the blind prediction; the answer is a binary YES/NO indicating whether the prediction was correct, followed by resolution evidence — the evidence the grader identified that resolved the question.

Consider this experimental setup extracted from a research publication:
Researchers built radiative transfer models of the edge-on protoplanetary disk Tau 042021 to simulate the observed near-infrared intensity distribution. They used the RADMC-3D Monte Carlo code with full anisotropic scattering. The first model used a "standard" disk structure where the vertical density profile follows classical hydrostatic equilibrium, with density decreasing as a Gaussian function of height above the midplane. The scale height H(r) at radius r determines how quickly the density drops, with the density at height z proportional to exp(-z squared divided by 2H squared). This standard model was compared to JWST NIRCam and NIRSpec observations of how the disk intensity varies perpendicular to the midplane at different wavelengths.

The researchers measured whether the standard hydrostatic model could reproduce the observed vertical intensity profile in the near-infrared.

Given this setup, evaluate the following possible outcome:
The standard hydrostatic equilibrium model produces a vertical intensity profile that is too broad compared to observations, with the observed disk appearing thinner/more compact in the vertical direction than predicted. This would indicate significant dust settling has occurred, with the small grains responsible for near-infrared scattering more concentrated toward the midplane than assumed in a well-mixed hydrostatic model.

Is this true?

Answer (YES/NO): NO